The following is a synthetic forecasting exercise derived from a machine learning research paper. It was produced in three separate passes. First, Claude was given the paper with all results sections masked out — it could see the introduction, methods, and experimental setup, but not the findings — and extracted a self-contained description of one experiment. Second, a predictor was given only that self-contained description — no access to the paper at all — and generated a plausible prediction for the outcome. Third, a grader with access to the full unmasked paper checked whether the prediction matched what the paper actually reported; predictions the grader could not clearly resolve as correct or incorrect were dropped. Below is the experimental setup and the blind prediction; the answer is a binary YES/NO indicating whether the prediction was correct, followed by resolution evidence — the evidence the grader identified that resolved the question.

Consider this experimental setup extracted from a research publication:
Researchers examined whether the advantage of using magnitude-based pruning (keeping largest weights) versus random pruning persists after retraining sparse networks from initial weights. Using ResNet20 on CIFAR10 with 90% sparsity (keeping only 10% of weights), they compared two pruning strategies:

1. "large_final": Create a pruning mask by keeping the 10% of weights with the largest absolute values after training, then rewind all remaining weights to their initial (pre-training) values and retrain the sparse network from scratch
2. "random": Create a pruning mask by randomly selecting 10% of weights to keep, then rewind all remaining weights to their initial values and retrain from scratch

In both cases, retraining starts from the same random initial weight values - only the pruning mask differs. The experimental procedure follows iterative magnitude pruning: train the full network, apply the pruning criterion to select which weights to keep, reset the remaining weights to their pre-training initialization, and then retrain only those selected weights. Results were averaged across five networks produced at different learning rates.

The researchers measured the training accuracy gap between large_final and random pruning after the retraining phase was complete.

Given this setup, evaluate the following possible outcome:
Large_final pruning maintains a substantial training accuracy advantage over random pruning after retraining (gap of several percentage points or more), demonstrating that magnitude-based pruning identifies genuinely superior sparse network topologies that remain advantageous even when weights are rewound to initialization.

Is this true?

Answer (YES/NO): YES